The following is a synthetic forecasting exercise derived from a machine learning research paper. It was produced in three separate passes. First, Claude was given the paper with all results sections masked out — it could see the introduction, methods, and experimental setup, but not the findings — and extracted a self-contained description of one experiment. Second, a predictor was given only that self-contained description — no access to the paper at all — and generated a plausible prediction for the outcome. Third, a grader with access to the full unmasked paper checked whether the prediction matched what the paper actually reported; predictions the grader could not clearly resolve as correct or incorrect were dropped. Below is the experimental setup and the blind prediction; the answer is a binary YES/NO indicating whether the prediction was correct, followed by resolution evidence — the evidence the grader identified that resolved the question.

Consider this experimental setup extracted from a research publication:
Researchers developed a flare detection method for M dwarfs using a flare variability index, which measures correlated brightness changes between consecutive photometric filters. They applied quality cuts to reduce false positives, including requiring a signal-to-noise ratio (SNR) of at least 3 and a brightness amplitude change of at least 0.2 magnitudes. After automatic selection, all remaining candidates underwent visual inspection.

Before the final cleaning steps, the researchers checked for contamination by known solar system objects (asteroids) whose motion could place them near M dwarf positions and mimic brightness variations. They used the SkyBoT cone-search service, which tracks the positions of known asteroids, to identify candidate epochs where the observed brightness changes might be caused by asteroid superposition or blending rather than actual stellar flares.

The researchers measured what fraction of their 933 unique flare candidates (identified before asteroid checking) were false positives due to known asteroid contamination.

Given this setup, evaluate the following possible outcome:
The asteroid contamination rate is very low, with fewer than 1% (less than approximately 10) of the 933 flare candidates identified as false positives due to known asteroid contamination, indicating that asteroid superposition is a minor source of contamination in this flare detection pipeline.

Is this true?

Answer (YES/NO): NO